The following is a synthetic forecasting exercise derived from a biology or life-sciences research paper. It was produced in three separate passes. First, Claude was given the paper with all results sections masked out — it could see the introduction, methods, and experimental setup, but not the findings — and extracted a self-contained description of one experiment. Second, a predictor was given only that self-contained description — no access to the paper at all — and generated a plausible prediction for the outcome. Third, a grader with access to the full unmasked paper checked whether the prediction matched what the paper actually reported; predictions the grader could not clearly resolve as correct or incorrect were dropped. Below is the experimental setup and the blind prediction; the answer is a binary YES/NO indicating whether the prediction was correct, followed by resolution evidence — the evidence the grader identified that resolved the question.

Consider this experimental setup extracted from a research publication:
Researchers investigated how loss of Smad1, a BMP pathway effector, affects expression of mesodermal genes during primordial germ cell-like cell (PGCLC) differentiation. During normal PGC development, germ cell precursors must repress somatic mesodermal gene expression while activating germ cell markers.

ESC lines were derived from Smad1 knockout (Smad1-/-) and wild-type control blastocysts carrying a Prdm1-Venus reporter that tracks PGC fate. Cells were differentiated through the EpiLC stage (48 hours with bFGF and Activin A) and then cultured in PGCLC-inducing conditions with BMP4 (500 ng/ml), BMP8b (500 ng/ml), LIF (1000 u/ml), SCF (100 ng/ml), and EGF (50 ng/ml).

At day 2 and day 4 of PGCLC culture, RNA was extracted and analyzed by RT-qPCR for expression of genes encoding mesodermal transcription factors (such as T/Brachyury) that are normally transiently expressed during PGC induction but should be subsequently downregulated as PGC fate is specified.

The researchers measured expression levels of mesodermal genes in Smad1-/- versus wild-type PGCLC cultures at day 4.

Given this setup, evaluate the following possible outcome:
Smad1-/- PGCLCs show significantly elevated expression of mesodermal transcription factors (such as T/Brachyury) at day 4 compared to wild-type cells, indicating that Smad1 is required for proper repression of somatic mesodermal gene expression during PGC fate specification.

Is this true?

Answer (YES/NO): YES